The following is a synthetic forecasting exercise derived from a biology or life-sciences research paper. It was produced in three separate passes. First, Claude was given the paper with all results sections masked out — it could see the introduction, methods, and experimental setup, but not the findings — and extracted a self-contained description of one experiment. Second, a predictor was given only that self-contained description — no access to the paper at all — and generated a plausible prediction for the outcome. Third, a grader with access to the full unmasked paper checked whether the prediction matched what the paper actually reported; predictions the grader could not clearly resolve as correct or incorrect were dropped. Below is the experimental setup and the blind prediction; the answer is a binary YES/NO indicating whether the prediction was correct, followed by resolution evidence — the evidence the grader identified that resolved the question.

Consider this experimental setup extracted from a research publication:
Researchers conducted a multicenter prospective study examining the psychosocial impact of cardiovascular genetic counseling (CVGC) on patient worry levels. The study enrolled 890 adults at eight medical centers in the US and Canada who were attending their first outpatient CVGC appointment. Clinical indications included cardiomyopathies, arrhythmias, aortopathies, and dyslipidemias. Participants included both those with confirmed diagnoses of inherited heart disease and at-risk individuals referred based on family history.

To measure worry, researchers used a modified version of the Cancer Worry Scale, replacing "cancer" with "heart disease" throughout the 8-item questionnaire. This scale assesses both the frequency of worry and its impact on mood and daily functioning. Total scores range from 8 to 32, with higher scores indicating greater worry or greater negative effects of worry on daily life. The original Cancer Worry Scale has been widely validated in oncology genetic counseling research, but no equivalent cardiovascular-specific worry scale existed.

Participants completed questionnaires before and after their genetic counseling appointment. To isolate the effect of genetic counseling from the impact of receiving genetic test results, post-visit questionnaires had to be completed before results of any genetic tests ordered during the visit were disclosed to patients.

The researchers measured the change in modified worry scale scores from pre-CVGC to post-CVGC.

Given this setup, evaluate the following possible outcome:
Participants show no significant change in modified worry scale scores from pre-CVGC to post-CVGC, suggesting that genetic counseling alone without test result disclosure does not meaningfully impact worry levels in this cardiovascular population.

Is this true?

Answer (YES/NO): NO